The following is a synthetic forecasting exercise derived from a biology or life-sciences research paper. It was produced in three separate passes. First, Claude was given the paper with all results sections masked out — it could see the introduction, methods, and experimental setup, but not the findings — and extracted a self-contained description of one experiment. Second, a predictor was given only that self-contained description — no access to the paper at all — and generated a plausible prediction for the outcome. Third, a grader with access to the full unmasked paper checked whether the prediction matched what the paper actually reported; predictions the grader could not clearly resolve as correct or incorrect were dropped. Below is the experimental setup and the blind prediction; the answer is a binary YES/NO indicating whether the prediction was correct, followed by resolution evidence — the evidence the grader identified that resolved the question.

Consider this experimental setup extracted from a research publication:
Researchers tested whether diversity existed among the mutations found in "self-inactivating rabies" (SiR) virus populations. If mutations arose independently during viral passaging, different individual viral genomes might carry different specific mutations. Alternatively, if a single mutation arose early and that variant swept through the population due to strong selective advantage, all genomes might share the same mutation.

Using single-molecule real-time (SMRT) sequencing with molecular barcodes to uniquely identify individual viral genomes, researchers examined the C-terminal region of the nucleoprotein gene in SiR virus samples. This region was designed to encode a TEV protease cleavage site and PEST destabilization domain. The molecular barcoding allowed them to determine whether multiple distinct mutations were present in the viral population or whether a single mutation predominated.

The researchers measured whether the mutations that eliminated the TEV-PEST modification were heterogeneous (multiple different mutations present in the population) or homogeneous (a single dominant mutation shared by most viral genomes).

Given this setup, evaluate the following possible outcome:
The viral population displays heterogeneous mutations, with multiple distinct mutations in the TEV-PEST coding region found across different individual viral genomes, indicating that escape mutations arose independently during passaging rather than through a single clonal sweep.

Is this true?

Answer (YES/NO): NO